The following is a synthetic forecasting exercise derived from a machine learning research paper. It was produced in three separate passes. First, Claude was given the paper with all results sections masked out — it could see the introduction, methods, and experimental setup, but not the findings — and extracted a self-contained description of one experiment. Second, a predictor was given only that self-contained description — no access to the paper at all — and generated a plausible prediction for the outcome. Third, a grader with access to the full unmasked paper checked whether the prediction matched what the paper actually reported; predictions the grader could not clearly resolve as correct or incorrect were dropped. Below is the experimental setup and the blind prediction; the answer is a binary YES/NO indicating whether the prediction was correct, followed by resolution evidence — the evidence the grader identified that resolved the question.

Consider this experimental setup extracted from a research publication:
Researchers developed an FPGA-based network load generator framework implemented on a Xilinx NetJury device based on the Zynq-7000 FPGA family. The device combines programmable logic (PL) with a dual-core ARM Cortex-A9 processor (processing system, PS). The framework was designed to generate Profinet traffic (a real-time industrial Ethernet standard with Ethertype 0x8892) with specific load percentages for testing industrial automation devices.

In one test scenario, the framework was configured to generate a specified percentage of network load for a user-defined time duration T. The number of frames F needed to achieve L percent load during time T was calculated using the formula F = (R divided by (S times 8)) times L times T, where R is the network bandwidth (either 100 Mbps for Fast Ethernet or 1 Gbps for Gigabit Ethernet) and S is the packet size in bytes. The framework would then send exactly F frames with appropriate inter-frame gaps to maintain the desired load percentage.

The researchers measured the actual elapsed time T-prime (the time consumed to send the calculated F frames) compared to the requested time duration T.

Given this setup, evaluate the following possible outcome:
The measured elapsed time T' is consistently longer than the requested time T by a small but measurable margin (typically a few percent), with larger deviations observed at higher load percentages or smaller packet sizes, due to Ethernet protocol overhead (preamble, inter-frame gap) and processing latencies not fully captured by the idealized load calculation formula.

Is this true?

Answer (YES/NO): NO